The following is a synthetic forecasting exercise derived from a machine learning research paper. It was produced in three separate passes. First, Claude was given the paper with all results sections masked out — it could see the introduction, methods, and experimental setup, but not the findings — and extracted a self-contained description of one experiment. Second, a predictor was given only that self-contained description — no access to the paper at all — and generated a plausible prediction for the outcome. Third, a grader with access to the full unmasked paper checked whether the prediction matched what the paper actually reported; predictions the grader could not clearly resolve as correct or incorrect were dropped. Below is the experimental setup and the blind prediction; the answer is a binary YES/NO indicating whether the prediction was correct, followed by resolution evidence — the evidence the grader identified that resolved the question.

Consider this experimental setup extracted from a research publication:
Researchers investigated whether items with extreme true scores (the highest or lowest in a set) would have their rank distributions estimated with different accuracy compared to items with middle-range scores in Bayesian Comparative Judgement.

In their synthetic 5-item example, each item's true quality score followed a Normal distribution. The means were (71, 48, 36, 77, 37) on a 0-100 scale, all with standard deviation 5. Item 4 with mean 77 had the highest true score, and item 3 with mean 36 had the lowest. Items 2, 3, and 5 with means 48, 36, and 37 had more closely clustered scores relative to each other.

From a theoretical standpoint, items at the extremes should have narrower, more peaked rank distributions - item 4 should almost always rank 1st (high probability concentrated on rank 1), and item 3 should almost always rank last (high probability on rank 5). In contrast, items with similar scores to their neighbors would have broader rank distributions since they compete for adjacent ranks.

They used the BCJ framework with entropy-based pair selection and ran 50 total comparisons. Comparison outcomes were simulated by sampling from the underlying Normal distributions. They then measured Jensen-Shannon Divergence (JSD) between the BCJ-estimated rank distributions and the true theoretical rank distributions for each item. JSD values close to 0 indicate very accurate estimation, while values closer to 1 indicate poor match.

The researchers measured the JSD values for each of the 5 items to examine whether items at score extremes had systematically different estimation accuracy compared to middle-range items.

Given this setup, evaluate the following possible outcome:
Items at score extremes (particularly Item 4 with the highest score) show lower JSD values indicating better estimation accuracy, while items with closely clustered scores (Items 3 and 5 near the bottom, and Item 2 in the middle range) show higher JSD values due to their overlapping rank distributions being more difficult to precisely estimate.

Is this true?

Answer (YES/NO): NO